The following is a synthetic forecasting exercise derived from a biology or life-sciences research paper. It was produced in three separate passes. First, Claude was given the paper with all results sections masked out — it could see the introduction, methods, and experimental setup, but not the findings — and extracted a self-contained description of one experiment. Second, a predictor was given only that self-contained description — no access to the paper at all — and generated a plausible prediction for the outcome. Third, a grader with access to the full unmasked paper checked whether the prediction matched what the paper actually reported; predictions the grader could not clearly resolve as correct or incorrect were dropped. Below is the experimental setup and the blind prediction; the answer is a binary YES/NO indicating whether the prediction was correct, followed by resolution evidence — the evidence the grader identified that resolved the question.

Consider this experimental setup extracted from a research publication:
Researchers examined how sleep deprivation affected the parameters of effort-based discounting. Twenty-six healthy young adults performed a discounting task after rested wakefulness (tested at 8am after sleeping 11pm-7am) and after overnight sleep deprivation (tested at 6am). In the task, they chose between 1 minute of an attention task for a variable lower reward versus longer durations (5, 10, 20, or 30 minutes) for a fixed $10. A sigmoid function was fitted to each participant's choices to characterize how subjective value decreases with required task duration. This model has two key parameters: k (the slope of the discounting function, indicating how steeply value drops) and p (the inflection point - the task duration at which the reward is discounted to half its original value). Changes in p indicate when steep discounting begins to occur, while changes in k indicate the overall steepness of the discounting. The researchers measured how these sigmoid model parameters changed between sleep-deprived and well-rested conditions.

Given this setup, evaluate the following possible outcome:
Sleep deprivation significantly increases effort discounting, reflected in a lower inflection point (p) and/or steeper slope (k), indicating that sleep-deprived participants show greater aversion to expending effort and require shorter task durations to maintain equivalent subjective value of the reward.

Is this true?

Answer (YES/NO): YES